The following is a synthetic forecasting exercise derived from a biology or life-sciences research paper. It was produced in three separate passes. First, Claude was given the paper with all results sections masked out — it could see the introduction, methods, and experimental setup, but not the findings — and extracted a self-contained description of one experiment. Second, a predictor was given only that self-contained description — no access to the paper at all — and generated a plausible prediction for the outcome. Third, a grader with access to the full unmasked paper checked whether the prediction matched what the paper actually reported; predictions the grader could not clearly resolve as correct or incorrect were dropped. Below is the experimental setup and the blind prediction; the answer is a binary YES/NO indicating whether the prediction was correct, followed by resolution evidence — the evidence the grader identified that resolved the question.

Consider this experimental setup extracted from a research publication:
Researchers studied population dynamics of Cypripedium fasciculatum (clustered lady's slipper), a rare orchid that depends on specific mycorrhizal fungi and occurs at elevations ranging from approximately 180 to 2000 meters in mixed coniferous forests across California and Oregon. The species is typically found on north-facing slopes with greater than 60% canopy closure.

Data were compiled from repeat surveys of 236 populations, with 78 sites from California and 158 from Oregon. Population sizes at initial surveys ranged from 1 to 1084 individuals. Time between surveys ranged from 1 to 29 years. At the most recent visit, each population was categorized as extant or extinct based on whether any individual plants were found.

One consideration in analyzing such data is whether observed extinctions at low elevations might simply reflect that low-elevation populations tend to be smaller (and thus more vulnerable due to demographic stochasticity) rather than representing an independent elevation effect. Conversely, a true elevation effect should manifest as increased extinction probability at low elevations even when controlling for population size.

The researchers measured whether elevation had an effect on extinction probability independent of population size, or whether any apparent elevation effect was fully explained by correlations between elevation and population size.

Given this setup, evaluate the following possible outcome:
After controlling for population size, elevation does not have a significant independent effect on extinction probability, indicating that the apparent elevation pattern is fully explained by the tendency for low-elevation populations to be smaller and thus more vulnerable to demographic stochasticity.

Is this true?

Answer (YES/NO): NO